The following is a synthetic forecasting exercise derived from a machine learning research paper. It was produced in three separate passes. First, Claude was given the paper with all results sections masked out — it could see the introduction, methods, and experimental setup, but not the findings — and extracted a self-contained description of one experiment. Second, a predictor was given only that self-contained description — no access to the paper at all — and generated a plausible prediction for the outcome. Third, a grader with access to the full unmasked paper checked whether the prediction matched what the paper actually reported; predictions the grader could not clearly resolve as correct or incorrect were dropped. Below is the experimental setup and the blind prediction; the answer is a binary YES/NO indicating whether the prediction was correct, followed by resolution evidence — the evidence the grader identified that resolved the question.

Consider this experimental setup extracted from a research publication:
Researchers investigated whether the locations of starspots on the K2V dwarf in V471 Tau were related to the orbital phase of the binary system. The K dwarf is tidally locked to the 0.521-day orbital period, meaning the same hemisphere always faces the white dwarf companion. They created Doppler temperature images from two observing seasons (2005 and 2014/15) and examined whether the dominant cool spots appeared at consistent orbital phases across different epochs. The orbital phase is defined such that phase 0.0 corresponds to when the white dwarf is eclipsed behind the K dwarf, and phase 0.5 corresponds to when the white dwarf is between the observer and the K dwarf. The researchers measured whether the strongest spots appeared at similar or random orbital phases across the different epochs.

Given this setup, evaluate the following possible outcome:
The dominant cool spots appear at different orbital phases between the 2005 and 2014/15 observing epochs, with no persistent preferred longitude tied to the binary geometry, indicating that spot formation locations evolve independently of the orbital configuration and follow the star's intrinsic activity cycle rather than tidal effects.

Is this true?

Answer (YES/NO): NO